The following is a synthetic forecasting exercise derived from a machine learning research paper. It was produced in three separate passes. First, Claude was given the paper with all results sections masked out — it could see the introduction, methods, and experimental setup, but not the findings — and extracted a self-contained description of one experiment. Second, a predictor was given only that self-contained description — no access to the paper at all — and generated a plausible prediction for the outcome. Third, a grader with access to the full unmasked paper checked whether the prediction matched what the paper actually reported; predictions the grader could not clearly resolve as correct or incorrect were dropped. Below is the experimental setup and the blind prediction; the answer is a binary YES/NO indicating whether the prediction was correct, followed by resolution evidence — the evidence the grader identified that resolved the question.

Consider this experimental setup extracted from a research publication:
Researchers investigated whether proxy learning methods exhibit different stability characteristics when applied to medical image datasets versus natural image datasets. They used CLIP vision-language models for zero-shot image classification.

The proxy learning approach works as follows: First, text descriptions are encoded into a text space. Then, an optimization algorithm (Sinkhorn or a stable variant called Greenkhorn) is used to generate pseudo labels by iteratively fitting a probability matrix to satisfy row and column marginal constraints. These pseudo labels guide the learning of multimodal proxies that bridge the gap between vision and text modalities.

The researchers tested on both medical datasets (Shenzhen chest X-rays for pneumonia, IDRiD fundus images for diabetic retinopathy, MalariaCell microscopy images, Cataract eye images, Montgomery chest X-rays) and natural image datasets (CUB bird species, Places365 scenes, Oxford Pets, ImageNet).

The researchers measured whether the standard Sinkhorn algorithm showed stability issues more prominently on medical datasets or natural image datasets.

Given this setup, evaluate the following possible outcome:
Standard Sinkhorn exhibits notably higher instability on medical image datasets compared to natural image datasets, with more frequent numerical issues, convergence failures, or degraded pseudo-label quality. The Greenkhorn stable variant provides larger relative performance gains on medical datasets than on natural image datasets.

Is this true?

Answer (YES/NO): YES